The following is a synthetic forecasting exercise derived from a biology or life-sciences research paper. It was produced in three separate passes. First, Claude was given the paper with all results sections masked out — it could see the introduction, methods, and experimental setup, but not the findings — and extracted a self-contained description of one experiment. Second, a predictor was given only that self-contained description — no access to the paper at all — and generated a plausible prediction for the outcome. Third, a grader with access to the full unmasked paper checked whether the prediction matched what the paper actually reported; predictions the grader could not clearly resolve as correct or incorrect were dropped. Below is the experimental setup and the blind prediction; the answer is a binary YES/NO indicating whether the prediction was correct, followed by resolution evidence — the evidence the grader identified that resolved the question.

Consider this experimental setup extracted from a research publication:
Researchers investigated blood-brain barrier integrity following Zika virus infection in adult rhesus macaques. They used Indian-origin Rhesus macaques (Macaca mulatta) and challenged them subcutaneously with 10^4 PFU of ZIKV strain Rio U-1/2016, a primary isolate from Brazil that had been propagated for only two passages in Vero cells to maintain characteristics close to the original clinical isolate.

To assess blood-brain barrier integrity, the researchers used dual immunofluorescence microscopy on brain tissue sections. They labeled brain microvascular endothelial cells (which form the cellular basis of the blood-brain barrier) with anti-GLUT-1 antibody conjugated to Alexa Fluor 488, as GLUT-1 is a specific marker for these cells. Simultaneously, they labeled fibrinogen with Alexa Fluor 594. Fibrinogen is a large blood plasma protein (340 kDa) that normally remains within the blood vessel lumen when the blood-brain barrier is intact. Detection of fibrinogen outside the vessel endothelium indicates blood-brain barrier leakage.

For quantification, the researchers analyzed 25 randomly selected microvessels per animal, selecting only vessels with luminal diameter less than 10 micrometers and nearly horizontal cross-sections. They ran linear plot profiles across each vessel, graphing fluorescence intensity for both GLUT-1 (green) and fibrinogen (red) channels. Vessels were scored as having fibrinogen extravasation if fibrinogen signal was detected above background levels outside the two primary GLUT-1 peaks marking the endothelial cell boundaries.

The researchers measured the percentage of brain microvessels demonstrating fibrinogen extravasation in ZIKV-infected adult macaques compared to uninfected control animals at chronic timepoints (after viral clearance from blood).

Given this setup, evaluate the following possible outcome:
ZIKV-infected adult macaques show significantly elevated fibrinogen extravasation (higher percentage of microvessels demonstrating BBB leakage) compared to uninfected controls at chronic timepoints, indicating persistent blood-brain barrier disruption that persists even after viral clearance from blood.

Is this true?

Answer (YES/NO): YES